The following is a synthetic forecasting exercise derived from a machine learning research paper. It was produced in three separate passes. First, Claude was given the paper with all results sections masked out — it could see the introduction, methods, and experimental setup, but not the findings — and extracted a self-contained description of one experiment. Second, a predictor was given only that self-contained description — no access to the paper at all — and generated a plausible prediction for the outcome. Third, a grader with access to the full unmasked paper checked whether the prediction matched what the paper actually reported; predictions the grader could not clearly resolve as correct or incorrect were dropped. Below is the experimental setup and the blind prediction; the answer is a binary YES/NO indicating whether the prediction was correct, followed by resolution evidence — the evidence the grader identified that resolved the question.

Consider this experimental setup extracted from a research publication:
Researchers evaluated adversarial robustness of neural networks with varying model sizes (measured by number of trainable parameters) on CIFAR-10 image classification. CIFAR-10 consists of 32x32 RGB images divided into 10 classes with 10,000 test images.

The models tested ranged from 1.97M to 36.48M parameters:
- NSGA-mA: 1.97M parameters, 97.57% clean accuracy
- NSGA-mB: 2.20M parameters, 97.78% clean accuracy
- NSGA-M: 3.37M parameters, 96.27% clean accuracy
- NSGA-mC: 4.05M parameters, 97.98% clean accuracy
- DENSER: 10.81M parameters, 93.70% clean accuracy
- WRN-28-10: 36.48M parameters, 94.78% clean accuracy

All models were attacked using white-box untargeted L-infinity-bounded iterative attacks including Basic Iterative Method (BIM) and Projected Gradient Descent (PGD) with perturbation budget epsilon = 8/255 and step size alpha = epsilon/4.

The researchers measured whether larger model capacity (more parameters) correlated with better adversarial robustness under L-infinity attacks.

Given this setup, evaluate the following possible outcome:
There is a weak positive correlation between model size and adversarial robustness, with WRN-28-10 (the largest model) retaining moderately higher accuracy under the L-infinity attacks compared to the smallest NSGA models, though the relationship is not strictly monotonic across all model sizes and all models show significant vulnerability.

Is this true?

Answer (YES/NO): NO